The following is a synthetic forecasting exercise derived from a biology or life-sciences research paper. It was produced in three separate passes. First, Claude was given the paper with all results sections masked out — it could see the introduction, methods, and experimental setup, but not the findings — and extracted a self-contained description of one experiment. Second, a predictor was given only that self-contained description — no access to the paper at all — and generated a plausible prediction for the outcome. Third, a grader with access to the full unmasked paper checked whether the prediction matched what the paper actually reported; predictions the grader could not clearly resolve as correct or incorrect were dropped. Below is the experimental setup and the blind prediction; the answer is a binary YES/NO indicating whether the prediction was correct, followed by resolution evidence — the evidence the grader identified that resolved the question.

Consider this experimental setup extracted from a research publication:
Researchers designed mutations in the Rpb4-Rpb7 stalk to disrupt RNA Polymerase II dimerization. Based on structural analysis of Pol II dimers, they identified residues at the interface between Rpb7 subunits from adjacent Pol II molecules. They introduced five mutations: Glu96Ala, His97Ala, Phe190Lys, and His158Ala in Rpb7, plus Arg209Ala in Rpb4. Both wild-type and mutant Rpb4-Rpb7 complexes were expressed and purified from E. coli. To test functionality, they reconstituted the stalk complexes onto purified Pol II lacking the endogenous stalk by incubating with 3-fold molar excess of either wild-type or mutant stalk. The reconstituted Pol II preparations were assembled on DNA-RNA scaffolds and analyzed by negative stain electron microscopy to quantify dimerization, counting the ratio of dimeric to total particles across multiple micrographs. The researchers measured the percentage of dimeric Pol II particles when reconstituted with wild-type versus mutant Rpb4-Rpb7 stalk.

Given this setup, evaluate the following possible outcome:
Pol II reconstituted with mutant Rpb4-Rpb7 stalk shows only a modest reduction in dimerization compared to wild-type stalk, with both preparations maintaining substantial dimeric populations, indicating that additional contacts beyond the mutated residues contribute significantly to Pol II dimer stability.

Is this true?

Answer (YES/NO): NO